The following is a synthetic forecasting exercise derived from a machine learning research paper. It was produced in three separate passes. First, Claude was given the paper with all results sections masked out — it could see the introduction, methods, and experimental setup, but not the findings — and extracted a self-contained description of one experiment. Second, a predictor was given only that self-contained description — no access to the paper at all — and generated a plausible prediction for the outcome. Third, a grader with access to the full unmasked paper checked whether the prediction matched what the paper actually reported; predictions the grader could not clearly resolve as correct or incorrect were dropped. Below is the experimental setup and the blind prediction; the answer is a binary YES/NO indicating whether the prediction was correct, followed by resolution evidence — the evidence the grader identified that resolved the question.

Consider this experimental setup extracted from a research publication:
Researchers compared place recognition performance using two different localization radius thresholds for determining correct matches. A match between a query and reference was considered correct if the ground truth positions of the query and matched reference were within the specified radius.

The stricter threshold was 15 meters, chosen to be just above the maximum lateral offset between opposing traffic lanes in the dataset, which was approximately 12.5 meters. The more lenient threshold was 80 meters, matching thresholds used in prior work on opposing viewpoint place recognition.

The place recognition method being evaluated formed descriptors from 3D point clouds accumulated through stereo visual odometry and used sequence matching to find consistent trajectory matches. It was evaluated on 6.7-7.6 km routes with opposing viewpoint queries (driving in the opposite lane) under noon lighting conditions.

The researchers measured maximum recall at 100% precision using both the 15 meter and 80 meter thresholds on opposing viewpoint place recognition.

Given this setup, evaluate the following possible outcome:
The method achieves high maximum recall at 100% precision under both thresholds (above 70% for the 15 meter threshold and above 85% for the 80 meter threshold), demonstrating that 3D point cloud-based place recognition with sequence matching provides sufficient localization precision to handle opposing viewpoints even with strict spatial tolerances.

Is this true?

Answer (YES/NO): NO